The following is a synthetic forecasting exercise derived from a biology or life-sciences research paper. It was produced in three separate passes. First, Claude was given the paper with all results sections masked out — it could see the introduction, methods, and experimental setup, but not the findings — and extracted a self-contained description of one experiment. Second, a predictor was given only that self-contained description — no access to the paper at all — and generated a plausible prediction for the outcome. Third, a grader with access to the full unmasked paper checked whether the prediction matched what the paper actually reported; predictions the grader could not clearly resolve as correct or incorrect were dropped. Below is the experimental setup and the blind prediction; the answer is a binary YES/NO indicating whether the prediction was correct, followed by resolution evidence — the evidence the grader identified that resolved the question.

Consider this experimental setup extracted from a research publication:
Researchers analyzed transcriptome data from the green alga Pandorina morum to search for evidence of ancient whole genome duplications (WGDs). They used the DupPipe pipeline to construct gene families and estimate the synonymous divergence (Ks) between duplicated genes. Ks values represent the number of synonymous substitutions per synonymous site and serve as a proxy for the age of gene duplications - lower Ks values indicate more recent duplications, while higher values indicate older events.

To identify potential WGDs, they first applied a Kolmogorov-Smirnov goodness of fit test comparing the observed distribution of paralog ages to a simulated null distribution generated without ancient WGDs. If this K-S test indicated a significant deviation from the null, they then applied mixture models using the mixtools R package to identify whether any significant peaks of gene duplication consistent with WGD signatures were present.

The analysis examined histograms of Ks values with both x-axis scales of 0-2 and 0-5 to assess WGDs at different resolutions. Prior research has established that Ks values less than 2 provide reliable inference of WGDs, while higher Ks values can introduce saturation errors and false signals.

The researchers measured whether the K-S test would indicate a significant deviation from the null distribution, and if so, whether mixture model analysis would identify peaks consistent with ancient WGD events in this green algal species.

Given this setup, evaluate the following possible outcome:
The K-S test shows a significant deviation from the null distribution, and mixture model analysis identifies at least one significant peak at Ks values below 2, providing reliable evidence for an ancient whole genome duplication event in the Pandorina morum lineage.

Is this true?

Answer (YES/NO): NO